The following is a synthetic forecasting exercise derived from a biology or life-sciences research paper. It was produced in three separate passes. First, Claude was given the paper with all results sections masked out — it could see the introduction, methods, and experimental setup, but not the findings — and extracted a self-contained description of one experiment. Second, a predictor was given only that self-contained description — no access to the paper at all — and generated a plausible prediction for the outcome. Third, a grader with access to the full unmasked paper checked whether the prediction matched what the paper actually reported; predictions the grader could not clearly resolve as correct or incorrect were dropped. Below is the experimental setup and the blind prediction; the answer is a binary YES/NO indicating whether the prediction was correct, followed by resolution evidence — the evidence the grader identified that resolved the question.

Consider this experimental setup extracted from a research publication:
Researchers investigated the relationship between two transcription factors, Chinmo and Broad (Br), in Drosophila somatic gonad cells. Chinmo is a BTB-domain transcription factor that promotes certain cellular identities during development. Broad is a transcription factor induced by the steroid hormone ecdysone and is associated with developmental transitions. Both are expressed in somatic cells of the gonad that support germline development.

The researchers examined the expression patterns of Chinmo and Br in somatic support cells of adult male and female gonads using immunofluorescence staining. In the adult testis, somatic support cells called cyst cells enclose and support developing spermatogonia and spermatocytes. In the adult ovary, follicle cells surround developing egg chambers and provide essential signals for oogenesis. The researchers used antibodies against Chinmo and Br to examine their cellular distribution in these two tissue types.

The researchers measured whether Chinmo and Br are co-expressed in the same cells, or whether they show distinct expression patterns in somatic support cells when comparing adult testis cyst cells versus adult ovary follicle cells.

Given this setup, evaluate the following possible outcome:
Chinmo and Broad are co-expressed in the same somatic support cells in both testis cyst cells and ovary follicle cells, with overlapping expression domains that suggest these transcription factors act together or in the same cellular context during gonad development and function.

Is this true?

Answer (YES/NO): NO